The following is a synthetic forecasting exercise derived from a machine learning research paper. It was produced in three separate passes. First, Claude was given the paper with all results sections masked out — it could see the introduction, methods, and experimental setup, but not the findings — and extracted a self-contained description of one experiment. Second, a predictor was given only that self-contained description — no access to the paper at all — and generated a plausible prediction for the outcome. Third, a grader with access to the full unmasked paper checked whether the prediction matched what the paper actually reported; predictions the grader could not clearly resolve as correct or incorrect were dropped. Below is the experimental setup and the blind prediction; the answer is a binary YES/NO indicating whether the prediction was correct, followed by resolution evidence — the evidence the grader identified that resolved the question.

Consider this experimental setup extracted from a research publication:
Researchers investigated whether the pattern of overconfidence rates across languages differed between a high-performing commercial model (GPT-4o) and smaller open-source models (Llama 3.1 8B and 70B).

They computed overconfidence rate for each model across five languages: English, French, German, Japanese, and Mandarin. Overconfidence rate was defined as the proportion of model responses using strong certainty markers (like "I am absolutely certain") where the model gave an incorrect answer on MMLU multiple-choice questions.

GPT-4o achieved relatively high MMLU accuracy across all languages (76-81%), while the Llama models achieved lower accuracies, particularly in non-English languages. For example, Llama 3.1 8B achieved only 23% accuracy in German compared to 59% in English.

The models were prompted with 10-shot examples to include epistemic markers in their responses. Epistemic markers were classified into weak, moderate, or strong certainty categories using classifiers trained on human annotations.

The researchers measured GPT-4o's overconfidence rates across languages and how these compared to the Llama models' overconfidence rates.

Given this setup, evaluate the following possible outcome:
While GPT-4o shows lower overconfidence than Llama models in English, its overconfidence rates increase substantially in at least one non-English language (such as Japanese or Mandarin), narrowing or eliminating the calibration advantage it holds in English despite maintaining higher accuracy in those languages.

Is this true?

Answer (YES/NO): NO